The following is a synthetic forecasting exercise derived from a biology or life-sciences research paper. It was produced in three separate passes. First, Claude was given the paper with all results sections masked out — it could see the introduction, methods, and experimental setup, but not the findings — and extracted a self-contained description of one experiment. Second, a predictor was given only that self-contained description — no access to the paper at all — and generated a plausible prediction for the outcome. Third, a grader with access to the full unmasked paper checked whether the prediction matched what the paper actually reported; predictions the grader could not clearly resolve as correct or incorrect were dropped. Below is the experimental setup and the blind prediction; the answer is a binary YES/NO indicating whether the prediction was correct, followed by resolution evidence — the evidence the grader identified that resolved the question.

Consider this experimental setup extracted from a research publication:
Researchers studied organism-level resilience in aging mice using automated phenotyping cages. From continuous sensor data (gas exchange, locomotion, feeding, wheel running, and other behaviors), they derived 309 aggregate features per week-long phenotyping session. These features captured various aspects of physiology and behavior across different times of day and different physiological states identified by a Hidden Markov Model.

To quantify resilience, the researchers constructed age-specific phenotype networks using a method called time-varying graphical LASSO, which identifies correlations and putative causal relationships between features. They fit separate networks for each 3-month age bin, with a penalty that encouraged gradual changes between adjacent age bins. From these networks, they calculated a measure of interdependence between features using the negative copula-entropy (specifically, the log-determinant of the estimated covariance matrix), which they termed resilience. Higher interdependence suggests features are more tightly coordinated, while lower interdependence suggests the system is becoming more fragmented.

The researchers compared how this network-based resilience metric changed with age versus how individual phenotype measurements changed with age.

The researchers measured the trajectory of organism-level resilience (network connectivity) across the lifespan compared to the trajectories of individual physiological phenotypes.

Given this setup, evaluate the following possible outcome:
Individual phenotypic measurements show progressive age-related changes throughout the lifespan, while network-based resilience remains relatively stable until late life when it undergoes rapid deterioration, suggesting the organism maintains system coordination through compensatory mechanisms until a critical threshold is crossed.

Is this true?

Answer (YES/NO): YES